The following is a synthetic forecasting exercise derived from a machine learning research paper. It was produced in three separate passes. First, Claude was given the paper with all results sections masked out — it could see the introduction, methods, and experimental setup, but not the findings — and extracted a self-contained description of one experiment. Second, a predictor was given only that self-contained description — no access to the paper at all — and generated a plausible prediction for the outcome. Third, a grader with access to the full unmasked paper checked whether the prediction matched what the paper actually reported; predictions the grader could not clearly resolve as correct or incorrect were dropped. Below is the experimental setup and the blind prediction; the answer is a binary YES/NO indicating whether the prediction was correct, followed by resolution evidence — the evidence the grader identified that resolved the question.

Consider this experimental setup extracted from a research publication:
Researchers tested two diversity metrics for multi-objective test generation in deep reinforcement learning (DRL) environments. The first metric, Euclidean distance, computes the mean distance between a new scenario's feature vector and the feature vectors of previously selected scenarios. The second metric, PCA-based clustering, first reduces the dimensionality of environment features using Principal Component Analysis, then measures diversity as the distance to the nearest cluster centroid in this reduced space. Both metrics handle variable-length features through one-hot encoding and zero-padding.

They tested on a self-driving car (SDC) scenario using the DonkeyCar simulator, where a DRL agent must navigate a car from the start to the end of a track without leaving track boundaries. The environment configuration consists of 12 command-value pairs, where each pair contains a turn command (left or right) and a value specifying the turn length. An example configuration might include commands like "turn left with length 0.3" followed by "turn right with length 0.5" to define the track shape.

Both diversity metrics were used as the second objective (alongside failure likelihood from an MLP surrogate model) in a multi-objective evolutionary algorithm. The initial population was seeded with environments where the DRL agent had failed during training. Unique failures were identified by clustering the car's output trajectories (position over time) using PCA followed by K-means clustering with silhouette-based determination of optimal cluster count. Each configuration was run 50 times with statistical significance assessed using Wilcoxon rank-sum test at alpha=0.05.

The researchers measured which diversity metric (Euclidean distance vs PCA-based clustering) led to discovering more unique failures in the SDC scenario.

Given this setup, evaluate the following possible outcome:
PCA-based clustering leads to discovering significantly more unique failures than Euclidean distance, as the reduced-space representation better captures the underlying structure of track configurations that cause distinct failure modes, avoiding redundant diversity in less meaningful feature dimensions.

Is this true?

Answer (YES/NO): NO